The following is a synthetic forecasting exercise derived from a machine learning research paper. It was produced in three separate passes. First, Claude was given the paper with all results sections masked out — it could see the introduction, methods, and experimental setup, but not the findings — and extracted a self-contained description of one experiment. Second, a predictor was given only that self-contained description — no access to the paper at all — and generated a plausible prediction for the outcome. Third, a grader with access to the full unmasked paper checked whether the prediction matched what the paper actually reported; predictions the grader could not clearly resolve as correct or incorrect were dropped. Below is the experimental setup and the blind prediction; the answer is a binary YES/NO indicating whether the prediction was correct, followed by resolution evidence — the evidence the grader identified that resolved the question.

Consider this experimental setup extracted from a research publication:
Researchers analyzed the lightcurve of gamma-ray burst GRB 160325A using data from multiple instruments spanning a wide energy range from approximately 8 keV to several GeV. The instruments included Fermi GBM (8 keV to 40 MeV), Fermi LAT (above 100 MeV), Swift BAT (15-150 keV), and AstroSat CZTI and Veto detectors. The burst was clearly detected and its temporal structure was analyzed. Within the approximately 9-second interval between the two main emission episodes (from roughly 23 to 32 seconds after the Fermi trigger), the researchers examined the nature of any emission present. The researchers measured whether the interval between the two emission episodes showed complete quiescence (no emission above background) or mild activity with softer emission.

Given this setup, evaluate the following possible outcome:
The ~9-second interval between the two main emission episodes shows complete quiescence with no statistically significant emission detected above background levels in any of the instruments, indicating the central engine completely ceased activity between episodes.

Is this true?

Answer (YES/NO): NO